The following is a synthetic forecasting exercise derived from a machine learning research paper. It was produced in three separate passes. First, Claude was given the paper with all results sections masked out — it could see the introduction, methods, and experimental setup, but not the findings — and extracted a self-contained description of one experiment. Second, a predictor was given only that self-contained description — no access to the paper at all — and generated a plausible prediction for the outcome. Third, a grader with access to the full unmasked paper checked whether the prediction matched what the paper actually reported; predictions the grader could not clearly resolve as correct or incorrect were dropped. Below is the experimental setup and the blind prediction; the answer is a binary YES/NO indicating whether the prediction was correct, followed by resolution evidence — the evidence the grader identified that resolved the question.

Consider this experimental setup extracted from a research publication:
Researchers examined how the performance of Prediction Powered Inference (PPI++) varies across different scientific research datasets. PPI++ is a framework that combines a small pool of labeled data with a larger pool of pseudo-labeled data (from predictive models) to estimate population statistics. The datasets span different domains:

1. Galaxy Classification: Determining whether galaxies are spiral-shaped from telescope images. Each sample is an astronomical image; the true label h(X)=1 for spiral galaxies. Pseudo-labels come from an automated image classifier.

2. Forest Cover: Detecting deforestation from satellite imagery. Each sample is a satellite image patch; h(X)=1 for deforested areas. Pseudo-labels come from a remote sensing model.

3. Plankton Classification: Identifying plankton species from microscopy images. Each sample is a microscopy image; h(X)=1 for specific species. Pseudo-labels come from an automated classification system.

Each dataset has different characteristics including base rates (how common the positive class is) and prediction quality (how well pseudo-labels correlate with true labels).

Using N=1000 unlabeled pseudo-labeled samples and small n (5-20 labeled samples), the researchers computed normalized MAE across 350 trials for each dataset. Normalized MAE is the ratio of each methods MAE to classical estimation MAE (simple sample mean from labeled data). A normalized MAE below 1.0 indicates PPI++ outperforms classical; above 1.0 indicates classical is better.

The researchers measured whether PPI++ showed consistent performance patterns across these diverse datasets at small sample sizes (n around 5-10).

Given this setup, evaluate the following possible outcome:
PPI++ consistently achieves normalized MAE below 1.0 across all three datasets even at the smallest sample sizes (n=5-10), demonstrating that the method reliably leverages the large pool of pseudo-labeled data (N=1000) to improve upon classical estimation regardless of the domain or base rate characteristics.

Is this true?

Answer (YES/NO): NO